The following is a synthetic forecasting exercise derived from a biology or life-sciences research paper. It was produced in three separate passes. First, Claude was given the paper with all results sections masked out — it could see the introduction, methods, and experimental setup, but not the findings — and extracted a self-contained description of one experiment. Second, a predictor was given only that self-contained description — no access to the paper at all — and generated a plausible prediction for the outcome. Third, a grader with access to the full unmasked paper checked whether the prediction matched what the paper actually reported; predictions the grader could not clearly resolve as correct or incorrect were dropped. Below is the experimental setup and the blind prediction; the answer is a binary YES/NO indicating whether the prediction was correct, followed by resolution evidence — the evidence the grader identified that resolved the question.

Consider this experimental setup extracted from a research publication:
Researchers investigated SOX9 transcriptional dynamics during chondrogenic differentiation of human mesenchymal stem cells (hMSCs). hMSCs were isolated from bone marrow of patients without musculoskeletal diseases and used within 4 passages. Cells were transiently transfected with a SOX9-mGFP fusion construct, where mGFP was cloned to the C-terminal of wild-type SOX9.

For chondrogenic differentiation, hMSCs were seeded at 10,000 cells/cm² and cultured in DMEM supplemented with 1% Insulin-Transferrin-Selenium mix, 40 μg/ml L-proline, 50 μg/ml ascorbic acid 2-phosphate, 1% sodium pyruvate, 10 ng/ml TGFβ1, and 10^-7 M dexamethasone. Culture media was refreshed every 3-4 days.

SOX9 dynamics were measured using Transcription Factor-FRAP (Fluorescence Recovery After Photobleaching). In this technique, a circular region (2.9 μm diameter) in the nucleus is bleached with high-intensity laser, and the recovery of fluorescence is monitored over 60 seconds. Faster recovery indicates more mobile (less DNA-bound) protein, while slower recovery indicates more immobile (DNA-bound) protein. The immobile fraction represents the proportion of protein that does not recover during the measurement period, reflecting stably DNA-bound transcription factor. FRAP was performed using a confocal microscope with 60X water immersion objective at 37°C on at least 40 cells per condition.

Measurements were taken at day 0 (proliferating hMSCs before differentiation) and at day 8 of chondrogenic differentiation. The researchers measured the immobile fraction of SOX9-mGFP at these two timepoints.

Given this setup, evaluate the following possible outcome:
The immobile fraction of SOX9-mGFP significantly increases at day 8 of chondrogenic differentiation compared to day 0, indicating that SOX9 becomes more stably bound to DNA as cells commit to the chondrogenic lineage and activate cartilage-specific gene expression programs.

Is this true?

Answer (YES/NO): NO